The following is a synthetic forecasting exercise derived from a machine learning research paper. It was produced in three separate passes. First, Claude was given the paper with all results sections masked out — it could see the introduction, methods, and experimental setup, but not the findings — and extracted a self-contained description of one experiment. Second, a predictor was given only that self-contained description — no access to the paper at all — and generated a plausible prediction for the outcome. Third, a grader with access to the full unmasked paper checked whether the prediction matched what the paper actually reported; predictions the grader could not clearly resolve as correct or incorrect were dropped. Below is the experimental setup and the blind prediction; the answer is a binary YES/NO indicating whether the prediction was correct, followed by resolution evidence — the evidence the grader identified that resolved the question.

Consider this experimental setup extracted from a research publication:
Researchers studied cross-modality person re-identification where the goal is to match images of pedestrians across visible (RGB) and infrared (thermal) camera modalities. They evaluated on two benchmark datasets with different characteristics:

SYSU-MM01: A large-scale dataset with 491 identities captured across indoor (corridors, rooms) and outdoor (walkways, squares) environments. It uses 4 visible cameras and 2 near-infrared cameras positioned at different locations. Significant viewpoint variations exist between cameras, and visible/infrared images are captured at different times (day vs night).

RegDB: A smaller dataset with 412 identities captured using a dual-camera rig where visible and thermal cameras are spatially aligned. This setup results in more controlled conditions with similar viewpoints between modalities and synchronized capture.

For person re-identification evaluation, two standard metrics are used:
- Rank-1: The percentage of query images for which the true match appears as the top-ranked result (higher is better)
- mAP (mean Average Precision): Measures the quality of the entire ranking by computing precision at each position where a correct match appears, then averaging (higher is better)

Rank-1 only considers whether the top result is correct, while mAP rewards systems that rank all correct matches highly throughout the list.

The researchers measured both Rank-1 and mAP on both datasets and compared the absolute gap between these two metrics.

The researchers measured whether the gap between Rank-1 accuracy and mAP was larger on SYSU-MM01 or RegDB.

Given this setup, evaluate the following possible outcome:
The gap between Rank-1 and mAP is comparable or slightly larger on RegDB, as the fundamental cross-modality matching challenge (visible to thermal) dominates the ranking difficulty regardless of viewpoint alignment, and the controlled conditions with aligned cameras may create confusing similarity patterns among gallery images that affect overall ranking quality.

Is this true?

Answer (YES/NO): NO